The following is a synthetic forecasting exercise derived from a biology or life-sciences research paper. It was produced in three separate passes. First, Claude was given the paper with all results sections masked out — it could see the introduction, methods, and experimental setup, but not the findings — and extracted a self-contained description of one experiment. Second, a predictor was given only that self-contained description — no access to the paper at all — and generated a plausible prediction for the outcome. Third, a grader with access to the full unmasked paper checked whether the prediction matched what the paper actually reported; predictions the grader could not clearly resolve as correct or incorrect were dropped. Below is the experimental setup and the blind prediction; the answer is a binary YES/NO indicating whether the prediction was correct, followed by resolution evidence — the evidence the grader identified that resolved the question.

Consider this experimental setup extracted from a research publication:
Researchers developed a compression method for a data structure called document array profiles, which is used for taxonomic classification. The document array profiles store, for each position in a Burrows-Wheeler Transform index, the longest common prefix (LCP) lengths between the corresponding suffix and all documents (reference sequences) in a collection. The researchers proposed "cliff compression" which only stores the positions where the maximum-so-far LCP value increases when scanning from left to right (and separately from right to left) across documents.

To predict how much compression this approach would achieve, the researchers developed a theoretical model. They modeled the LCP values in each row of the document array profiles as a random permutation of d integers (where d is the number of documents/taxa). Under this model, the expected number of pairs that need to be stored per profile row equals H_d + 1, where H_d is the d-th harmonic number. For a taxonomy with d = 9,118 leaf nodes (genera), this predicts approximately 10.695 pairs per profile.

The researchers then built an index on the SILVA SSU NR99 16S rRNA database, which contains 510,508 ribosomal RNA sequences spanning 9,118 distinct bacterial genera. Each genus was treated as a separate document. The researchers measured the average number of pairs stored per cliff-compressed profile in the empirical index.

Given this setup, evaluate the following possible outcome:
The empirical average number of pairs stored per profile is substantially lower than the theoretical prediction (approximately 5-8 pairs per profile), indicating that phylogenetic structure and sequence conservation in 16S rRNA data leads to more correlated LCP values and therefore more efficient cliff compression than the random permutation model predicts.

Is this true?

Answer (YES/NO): YES